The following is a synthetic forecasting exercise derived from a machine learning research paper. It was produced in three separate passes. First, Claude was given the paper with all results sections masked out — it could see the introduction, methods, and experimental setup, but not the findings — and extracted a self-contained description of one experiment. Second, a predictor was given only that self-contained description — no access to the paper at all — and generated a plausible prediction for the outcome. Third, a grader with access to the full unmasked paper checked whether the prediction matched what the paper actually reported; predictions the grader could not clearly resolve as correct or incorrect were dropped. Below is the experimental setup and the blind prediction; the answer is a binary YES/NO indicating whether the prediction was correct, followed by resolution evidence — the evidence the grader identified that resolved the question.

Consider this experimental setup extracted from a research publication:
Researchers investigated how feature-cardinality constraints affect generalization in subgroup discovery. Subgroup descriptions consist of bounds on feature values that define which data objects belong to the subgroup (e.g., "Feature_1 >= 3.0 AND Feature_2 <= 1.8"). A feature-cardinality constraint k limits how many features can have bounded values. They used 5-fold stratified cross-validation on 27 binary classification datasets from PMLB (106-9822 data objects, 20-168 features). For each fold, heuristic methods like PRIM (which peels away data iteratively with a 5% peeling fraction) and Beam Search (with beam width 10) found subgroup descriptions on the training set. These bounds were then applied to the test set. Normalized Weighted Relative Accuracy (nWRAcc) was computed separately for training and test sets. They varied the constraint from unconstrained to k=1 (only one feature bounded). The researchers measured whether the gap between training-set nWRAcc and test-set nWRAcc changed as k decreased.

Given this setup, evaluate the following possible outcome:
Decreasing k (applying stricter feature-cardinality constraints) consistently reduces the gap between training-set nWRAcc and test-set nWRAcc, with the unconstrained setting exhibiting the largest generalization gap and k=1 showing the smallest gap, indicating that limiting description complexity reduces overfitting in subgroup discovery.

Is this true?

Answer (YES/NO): YES